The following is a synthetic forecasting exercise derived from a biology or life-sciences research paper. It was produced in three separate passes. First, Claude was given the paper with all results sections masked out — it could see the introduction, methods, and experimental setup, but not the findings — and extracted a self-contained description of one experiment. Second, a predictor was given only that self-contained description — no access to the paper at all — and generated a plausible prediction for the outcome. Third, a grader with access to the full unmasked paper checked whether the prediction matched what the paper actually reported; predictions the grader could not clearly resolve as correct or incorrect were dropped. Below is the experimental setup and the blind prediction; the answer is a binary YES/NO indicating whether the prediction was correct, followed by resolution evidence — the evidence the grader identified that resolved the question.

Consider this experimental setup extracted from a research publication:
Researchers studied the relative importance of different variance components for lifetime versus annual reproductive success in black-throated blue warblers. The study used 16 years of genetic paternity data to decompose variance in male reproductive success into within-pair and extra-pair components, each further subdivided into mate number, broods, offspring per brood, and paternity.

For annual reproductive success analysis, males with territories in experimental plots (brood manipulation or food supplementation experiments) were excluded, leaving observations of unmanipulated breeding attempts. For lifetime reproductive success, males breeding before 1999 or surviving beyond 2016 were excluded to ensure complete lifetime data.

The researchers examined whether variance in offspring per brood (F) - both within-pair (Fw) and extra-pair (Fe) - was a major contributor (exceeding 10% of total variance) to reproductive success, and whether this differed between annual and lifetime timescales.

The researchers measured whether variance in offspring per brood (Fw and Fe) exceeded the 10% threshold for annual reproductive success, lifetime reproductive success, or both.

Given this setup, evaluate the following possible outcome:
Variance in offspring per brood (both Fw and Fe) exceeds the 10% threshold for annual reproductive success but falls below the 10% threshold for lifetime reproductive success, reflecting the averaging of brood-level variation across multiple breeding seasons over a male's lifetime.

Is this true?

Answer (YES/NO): NO